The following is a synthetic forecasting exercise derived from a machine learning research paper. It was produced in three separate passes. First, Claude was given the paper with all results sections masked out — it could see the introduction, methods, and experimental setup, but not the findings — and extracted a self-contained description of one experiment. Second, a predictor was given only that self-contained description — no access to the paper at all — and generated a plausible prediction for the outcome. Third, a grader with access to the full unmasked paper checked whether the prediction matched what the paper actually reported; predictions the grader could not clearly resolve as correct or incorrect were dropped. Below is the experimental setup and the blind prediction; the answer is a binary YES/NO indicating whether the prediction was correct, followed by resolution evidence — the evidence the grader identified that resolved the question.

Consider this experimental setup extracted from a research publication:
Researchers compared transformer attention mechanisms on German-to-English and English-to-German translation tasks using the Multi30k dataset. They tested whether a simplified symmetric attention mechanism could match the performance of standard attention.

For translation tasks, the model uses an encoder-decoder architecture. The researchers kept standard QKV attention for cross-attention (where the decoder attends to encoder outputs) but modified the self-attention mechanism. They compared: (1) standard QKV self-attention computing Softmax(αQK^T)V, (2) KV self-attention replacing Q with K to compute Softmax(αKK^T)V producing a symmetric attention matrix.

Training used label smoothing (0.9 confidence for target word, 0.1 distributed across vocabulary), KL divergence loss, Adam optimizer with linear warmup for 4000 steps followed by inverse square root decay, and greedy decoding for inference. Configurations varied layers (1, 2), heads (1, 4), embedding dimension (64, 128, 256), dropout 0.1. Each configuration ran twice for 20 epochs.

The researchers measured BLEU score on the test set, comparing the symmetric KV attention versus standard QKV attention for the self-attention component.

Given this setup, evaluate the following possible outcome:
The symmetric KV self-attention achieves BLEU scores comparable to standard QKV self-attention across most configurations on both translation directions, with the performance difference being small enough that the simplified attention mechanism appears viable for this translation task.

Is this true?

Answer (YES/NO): YES